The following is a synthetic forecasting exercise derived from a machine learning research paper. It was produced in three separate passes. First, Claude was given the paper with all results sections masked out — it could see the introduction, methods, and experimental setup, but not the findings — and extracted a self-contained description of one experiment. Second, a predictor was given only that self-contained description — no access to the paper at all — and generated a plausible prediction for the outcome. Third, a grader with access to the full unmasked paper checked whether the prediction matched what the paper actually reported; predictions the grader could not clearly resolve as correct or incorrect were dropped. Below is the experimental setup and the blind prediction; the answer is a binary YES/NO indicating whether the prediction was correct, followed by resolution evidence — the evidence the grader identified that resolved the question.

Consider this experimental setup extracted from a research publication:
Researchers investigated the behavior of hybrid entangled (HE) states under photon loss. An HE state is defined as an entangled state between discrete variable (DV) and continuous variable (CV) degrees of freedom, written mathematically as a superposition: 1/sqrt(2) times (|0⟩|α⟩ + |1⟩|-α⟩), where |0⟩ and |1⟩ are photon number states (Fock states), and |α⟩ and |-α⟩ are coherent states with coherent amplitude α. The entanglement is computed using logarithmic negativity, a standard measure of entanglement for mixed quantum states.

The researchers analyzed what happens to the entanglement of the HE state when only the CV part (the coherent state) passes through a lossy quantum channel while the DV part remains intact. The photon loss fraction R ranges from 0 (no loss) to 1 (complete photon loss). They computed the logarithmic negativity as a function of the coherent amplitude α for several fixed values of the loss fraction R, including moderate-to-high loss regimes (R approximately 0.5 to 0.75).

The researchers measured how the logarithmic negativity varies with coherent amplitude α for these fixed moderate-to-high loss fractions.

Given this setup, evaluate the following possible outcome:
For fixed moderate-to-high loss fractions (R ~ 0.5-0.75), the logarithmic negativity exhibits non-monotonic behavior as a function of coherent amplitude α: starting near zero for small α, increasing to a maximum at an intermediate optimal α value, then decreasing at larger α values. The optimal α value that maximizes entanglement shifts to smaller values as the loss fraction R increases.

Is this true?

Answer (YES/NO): YES